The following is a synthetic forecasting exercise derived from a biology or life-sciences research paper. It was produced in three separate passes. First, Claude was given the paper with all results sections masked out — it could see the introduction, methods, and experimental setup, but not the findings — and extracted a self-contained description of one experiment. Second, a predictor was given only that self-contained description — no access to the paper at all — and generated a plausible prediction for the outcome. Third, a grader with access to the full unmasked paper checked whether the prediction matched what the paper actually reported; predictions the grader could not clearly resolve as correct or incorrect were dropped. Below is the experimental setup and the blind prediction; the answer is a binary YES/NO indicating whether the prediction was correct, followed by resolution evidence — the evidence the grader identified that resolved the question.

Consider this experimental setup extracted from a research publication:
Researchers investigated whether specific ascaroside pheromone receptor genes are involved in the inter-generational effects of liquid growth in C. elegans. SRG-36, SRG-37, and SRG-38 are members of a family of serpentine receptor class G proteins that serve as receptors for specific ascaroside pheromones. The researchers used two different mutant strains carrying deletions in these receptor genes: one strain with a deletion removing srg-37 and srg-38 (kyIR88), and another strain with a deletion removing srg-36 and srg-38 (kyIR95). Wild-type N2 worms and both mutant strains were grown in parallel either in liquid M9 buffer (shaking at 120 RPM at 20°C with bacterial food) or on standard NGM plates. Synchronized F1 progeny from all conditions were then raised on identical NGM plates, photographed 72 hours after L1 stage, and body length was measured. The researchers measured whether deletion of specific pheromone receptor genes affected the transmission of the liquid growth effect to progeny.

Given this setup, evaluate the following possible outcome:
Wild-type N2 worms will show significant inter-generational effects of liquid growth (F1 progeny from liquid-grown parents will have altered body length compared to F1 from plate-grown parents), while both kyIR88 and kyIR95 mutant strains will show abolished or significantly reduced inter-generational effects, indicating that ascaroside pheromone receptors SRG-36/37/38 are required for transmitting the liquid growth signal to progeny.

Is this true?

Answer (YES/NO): NO